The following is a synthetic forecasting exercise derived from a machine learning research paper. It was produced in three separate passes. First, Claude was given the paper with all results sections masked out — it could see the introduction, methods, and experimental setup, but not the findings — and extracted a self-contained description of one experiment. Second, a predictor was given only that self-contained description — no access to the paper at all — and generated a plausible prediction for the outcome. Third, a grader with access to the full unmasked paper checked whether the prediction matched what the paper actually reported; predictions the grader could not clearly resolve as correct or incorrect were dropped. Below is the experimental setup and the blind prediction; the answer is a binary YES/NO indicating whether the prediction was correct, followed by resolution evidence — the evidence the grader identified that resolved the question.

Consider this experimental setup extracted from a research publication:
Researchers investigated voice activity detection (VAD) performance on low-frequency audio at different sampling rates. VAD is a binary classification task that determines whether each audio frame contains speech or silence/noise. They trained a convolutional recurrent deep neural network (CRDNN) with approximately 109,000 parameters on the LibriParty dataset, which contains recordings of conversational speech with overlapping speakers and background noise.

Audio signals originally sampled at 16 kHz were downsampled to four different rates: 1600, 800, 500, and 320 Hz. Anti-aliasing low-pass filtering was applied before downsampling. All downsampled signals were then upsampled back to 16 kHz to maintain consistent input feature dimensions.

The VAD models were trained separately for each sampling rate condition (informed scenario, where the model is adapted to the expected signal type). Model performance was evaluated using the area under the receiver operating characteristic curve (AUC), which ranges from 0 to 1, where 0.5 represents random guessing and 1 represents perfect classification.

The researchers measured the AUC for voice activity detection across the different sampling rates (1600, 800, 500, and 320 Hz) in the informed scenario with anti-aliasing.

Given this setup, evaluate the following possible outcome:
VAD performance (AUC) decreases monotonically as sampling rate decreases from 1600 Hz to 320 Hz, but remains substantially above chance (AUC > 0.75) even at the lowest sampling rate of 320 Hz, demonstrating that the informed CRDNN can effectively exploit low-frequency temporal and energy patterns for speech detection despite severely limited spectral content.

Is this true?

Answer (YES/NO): NO